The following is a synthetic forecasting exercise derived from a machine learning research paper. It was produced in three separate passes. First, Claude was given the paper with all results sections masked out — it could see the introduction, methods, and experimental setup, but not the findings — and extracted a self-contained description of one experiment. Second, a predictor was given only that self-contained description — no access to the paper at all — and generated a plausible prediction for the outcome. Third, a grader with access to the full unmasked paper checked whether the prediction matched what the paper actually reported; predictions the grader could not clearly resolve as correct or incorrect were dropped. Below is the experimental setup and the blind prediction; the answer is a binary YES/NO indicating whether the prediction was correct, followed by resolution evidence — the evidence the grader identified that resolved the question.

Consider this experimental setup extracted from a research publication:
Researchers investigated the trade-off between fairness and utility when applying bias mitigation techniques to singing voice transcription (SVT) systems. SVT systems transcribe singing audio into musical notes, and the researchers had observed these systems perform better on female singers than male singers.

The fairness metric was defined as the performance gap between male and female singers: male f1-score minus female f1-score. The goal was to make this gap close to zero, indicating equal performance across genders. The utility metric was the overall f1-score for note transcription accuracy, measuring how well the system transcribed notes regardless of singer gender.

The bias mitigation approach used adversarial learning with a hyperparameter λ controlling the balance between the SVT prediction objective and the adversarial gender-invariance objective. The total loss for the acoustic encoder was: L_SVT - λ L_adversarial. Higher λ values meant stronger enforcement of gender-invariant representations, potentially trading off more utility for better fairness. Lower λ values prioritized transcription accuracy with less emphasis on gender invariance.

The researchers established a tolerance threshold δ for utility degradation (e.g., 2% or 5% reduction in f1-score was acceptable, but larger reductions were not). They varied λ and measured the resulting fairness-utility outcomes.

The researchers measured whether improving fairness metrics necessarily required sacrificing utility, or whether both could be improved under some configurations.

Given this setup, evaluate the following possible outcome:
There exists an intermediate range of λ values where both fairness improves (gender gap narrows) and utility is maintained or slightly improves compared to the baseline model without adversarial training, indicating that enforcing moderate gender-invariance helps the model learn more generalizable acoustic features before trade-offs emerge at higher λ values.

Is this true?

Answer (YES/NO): NO